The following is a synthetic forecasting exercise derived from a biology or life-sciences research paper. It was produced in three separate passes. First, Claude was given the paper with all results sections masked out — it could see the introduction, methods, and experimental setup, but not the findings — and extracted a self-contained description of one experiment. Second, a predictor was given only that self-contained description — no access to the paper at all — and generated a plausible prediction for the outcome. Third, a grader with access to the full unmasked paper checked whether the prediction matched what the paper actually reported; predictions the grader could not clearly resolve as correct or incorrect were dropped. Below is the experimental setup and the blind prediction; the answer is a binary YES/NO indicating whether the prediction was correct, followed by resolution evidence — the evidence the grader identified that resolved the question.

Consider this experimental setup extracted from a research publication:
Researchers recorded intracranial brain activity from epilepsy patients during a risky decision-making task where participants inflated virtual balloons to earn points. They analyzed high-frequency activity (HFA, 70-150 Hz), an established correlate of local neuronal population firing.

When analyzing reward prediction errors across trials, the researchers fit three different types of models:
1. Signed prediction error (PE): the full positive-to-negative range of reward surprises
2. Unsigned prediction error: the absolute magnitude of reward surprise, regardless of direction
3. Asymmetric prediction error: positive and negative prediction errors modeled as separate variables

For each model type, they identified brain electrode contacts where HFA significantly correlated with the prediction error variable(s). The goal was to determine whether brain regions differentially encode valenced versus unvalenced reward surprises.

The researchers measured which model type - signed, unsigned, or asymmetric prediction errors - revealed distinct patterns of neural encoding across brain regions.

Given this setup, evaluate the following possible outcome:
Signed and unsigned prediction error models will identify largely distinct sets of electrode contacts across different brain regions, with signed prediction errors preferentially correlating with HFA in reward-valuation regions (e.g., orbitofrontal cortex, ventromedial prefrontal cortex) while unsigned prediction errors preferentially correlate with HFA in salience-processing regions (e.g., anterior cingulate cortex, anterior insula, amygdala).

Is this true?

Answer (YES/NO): NO